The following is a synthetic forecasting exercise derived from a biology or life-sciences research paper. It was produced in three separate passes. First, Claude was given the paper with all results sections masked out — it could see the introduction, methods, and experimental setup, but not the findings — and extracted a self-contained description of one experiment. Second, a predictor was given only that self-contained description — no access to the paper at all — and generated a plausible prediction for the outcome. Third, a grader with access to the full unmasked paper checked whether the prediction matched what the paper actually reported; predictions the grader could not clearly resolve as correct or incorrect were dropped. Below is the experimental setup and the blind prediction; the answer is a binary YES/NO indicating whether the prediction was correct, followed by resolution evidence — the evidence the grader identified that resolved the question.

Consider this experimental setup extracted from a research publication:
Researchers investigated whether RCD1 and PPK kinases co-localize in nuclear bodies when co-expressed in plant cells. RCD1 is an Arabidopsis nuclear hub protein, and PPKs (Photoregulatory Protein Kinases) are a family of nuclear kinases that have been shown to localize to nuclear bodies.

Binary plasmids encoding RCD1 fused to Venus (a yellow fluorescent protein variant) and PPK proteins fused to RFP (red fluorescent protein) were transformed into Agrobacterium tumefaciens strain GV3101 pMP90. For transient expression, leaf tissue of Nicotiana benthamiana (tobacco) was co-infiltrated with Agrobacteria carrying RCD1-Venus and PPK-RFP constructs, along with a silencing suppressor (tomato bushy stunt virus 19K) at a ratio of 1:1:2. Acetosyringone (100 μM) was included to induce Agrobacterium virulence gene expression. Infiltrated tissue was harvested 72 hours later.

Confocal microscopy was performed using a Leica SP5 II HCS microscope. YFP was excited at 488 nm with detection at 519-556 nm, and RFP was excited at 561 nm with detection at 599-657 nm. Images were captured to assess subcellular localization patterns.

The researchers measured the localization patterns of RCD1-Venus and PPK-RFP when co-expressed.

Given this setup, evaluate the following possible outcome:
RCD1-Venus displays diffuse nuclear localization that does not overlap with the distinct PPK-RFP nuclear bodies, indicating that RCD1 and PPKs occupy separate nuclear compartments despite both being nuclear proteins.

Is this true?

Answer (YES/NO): NO